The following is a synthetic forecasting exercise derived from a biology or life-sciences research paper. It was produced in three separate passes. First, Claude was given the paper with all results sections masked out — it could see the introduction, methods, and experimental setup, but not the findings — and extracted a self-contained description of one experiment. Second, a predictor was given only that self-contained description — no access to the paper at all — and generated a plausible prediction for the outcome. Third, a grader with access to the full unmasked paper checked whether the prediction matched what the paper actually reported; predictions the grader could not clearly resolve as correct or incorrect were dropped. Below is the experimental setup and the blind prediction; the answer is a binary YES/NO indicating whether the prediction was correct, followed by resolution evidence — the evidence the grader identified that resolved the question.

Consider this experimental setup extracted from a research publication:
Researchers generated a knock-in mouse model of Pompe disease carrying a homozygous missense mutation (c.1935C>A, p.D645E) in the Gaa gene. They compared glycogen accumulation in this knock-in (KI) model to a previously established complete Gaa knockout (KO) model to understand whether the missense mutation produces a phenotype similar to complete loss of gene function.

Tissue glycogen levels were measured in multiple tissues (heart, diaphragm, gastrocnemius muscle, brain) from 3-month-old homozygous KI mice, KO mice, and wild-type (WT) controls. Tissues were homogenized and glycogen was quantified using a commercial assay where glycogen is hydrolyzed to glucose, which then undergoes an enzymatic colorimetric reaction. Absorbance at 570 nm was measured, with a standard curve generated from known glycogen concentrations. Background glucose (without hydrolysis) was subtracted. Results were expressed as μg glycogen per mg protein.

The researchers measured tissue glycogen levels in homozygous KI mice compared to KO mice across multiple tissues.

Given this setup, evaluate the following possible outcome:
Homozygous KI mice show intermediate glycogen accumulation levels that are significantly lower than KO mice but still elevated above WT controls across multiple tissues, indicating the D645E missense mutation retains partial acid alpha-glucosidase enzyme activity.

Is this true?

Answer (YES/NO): NO